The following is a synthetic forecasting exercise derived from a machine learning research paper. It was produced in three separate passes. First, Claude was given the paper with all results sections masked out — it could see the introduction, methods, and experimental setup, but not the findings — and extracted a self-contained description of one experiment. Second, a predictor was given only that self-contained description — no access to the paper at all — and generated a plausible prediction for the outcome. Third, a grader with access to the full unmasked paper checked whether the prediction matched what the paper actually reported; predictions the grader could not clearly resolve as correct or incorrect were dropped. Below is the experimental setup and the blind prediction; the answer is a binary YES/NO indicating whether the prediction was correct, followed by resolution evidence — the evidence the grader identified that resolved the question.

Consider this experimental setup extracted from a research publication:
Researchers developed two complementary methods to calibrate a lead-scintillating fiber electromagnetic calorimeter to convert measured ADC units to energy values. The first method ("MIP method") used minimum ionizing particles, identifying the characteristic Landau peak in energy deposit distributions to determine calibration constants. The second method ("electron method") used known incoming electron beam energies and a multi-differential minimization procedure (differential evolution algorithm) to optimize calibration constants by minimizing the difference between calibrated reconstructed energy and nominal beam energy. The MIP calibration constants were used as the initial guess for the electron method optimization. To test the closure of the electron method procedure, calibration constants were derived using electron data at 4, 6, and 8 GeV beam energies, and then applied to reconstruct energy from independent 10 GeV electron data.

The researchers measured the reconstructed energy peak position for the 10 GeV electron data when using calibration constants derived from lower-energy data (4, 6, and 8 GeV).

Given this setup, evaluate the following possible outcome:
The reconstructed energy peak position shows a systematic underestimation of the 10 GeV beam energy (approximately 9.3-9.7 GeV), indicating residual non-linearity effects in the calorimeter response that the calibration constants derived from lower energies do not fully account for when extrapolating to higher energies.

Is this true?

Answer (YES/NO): NO